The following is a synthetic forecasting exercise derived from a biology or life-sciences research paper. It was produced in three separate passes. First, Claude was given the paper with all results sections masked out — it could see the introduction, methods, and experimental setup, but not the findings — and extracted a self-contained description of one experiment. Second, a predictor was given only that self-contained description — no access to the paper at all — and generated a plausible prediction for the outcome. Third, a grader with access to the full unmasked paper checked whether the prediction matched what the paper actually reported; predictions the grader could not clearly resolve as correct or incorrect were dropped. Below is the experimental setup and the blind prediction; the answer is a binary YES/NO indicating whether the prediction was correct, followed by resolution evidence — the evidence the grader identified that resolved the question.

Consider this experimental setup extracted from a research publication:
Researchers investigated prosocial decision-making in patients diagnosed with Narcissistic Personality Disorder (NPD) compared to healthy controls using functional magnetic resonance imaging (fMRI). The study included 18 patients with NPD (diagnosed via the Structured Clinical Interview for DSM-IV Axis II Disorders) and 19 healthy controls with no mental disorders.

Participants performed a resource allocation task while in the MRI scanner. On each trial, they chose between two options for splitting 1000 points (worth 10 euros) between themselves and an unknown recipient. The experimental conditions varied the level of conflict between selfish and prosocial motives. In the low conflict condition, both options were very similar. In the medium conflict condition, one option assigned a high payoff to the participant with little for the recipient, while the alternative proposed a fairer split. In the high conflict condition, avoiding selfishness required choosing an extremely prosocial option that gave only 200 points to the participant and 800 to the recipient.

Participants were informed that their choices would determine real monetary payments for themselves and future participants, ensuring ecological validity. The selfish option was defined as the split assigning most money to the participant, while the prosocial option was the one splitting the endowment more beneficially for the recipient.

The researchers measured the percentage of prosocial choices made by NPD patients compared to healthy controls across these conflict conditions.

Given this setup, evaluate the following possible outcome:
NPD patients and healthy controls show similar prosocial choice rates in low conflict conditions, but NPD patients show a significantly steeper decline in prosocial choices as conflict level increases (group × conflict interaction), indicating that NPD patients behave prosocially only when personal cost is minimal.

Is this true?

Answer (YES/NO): NO